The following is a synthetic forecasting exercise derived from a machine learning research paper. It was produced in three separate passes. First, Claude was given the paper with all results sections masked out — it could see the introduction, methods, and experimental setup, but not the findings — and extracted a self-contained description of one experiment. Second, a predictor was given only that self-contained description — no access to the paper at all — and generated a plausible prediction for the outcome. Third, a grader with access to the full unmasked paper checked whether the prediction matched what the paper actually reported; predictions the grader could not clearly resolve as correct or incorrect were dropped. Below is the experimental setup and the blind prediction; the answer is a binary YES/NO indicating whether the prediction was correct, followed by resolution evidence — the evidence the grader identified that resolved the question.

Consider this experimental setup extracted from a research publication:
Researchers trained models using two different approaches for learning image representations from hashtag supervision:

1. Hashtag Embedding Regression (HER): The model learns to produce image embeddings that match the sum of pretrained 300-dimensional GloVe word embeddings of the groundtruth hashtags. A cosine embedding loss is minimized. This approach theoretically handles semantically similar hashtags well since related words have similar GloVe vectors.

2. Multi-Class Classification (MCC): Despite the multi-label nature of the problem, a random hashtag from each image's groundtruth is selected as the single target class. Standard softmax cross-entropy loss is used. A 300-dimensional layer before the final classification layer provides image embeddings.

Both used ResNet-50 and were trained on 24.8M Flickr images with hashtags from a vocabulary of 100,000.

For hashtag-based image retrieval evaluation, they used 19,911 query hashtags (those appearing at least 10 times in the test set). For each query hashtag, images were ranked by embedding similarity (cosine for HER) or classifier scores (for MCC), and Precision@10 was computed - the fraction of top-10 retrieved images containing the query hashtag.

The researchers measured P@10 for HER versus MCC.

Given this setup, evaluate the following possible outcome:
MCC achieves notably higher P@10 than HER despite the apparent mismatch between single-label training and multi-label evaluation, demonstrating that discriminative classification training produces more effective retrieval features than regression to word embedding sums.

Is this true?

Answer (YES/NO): YES